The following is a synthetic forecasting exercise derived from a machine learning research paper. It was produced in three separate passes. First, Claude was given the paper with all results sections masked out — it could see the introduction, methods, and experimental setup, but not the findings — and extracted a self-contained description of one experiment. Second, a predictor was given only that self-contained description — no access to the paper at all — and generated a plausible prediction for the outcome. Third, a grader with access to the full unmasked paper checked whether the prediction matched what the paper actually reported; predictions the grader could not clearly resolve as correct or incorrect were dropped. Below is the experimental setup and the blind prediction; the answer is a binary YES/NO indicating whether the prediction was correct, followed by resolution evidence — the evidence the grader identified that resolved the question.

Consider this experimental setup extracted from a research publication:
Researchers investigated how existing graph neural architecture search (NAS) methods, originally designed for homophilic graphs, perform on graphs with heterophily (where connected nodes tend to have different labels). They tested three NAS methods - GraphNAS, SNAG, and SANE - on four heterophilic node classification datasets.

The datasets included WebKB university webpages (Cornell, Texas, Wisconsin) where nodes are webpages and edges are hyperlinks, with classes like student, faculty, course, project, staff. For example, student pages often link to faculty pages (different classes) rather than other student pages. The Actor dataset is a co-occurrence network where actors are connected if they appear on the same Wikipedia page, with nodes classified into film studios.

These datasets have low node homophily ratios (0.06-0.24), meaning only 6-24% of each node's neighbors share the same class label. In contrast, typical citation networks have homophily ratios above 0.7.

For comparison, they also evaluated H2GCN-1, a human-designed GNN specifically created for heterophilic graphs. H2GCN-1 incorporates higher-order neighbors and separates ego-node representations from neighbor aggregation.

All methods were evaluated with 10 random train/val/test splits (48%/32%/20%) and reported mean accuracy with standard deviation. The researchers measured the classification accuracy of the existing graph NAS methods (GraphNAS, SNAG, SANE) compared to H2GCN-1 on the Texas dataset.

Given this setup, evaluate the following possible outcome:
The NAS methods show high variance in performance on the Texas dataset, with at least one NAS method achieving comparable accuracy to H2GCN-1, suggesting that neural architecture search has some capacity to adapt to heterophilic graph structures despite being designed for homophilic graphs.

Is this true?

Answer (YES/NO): NO